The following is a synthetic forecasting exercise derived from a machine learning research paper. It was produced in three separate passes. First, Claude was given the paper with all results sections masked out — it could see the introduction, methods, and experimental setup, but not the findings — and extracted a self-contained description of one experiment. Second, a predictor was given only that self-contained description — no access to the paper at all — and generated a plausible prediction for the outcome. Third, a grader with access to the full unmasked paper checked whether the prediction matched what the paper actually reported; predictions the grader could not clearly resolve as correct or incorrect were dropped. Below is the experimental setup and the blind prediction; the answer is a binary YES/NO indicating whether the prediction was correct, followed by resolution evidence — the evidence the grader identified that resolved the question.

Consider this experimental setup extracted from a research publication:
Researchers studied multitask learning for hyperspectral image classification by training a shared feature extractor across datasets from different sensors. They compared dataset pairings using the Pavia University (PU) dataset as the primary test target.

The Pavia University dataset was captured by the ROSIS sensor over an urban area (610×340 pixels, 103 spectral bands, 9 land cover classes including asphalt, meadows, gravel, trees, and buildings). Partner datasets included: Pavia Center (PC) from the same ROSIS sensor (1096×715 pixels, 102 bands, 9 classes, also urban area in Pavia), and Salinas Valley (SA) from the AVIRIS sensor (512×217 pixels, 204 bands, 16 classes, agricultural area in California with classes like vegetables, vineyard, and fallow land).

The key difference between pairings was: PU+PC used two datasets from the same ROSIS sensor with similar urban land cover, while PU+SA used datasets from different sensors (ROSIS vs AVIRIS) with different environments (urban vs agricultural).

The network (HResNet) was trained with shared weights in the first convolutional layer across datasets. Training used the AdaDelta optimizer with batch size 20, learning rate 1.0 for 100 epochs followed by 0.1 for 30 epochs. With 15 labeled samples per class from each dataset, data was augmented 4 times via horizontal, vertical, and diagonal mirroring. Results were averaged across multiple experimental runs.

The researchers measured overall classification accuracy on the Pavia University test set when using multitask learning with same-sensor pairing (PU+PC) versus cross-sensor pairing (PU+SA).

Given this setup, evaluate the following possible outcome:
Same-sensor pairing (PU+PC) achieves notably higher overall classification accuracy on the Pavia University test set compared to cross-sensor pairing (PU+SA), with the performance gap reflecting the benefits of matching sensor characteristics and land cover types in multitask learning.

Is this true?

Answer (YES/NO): NO